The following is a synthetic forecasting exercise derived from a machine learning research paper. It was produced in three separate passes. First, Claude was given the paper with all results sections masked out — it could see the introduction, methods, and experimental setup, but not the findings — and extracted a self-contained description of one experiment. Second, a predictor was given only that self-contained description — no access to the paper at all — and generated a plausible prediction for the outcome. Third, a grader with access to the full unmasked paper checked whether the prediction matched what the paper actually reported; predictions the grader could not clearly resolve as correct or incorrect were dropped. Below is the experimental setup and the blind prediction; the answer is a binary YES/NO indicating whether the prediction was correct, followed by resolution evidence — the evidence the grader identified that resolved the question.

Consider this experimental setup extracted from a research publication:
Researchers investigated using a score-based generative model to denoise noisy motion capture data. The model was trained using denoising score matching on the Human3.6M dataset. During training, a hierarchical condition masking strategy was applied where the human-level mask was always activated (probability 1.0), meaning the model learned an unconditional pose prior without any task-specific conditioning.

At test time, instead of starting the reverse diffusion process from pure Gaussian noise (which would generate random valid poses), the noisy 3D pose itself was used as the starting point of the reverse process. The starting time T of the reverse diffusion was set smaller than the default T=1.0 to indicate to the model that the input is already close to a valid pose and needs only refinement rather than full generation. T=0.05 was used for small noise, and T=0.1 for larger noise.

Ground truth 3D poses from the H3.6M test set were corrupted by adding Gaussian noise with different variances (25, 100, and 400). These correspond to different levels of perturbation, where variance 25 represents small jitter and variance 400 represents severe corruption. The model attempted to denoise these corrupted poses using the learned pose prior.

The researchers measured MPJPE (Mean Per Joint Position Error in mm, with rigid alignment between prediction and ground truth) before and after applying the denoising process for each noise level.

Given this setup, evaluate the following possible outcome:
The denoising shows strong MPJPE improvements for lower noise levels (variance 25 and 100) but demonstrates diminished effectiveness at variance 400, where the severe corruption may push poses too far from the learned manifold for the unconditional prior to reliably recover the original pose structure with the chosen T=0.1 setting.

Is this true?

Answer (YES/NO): NO